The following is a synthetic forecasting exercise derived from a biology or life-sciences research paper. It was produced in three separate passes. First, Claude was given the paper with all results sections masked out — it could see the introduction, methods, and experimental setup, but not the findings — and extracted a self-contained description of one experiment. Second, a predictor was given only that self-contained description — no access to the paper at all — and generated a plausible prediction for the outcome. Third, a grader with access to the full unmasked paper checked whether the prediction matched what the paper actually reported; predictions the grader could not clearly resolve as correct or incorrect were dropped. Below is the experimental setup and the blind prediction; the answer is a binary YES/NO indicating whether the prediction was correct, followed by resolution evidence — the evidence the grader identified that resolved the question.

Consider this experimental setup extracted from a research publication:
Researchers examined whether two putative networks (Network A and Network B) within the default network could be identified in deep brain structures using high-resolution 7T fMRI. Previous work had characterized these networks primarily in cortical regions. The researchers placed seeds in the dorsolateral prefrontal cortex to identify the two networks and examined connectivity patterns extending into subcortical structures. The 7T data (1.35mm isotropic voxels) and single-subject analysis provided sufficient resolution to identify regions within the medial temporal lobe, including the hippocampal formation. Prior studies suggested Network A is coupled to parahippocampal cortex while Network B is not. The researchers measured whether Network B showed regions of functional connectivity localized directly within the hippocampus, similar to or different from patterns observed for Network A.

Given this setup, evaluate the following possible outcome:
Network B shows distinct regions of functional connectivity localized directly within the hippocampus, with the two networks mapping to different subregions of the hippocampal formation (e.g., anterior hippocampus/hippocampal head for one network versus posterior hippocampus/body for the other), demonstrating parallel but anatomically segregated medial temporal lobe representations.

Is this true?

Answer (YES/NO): NO